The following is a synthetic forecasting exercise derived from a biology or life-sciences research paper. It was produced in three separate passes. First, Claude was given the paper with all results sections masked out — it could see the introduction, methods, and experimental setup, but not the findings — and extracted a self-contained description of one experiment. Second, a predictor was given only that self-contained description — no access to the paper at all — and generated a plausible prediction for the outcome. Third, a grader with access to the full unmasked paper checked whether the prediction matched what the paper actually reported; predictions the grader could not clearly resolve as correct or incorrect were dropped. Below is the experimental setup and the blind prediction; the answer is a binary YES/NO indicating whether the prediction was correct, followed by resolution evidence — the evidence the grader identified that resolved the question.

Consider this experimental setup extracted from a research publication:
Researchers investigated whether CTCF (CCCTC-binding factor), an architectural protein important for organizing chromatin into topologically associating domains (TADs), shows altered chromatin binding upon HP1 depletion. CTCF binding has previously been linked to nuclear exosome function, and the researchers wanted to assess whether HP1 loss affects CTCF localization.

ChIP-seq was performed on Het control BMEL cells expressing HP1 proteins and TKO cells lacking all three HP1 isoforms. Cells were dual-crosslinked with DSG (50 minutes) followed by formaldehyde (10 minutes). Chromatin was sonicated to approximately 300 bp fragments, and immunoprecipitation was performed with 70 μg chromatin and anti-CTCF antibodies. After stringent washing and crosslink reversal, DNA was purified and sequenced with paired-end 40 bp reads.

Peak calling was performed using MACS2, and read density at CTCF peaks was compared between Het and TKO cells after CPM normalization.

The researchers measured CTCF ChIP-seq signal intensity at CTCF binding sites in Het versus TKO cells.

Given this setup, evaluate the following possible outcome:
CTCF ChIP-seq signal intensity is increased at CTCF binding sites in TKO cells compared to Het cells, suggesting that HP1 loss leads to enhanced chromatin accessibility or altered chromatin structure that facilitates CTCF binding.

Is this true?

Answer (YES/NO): NO